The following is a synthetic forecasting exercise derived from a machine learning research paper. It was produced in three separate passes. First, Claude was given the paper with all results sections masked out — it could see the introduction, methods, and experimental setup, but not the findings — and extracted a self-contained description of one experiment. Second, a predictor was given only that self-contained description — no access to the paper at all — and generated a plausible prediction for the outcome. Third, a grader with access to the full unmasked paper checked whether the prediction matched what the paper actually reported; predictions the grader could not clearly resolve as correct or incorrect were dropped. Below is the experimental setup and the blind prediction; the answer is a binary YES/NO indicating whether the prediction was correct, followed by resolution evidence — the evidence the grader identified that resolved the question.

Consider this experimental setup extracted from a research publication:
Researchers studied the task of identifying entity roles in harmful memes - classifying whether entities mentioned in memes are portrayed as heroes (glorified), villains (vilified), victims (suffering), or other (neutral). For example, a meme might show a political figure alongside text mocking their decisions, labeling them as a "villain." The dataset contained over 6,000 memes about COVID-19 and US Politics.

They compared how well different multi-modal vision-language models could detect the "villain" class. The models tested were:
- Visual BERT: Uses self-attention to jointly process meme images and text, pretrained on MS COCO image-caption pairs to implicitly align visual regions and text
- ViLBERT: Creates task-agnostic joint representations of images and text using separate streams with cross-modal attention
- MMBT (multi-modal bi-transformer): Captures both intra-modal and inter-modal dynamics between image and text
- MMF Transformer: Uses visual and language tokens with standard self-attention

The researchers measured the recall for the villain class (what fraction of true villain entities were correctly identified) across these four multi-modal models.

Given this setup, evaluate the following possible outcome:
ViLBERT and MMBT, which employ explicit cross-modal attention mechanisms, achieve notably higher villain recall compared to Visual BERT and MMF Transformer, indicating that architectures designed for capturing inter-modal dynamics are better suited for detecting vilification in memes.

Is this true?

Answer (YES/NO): NO